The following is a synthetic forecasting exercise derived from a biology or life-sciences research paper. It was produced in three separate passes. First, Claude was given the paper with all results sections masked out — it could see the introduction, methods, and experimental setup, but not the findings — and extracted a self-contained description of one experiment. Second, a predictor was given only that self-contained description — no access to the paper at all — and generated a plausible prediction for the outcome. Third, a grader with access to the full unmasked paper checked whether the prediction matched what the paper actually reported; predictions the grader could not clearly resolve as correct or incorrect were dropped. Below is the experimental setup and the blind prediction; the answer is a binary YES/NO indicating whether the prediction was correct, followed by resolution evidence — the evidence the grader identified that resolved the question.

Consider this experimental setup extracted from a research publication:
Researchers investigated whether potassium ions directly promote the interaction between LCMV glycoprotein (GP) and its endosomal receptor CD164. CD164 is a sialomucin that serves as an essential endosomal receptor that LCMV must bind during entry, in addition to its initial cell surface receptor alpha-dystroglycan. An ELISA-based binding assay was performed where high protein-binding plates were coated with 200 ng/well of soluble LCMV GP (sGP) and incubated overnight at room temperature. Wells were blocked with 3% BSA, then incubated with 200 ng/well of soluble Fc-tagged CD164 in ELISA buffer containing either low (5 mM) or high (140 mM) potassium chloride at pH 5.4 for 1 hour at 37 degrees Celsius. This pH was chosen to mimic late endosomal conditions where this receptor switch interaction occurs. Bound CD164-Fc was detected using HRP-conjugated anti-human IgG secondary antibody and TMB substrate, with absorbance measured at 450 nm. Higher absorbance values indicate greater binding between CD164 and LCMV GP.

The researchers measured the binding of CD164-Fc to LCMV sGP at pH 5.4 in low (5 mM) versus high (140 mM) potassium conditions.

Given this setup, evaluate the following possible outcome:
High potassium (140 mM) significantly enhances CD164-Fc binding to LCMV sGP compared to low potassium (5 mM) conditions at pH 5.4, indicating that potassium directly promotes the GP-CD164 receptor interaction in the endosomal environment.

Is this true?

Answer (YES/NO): NO